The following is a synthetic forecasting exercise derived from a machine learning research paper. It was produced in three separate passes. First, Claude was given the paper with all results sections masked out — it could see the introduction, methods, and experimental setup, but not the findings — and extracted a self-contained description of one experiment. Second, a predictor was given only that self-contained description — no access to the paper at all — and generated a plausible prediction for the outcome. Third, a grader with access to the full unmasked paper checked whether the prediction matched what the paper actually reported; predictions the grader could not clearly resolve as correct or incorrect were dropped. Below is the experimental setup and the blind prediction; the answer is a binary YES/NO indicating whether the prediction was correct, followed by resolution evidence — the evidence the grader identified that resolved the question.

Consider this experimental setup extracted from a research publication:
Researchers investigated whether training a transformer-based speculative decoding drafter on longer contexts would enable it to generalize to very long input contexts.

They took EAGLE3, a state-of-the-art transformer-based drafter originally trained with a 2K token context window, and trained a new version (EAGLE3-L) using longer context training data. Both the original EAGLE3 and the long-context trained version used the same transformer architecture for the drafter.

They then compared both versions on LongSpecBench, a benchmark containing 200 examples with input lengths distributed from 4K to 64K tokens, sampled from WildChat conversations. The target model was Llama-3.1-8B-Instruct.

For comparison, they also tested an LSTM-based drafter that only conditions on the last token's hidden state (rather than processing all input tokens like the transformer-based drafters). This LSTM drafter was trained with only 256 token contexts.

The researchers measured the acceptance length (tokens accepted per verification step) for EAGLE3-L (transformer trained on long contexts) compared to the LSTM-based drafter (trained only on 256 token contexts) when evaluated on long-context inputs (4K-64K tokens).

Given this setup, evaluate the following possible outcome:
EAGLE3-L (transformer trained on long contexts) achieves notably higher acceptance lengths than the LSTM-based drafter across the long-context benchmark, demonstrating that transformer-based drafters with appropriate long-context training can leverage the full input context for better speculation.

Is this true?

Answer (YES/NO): NO